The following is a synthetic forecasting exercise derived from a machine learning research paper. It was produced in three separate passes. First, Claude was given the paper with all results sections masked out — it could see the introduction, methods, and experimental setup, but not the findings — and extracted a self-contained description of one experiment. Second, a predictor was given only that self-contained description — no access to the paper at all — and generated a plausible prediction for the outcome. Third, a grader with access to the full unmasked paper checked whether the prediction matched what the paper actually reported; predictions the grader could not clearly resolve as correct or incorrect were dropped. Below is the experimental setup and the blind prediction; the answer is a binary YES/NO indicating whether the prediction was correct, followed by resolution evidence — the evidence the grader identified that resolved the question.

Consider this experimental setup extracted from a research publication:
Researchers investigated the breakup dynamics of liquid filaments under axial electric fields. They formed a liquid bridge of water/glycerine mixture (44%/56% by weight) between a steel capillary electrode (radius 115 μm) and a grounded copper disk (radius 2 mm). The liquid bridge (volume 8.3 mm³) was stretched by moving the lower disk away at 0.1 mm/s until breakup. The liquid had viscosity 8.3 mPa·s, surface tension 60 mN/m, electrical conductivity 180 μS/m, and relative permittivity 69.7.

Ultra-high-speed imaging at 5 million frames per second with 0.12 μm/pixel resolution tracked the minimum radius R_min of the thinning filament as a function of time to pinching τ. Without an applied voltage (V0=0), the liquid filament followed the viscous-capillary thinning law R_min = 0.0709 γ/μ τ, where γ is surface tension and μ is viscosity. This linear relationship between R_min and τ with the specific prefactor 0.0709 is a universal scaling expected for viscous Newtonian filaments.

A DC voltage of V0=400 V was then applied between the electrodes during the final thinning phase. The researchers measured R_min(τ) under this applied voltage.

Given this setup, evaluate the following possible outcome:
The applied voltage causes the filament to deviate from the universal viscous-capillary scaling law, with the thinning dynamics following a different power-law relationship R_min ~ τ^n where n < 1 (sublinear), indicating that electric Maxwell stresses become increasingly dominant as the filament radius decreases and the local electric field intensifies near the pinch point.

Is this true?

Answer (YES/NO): NO